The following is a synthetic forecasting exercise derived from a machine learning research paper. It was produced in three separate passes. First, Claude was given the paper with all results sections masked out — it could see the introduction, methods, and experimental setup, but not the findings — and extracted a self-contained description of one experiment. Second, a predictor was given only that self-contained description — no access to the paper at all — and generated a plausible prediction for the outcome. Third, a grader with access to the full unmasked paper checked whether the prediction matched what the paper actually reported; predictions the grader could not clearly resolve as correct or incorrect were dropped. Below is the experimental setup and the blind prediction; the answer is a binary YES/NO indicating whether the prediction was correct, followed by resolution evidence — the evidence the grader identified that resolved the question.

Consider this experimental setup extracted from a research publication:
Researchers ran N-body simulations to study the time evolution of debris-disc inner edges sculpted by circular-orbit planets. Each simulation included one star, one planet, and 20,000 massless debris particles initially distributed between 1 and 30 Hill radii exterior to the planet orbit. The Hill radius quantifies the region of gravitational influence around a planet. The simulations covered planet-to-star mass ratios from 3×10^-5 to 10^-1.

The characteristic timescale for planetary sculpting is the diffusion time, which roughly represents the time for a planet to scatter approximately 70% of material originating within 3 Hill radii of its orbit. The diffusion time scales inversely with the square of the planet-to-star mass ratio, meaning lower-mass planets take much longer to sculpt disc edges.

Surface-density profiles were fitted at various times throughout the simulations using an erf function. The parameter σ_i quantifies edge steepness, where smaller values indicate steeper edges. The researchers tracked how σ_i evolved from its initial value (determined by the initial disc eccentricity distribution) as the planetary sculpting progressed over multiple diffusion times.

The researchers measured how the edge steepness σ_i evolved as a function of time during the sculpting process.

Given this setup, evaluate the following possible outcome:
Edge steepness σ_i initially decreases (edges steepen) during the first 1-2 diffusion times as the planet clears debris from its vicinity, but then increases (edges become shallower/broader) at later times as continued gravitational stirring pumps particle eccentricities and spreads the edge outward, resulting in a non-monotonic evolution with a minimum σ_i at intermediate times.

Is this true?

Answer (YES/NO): NO